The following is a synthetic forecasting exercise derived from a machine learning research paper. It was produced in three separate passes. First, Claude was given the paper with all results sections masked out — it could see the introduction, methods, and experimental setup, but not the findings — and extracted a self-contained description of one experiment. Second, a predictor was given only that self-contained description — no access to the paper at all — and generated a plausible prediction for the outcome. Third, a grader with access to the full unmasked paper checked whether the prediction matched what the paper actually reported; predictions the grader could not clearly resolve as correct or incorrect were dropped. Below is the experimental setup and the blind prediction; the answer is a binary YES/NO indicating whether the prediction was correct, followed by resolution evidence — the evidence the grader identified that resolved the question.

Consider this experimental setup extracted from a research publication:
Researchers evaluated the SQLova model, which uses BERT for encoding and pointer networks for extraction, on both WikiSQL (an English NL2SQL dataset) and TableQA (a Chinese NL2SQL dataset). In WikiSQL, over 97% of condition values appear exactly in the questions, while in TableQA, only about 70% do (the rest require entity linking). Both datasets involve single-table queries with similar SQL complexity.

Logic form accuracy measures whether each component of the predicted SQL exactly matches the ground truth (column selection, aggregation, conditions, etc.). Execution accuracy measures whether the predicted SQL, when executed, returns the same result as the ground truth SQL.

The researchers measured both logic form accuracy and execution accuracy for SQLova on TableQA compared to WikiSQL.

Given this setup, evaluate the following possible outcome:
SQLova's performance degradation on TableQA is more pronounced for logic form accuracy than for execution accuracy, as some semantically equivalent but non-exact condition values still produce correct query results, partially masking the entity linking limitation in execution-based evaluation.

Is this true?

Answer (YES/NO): NO